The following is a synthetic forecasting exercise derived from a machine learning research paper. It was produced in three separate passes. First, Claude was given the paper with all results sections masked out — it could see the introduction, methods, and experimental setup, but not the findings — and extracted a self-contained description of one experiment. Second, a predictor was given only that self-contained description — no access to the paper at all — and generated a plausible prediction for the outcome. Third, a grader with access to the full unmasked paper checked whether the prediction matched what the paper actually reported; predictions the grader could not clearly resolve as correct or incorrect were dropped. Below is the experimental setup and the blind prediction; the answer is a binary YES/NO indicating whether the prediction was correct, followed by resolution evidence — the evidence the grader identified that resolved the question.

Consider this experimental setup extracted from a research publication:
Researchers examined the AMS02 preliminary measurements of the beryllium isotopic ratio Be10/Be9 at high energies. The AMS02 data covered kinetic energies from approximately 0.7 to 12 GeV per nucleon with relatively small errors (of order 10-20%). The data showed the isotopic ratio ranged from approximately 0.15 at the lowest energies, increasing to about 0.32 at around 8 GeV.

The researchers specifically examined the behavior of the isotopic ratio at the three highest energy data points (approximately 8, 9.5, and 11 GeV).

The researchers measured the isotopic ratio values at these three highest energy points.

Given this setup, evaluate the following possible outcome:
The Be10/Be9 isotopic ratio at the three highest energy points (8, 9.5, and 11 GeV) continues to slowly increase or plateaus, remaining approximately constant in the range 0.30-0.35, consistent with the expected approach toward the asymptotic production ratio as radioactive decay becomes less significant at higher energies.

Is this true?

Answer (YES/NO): NO